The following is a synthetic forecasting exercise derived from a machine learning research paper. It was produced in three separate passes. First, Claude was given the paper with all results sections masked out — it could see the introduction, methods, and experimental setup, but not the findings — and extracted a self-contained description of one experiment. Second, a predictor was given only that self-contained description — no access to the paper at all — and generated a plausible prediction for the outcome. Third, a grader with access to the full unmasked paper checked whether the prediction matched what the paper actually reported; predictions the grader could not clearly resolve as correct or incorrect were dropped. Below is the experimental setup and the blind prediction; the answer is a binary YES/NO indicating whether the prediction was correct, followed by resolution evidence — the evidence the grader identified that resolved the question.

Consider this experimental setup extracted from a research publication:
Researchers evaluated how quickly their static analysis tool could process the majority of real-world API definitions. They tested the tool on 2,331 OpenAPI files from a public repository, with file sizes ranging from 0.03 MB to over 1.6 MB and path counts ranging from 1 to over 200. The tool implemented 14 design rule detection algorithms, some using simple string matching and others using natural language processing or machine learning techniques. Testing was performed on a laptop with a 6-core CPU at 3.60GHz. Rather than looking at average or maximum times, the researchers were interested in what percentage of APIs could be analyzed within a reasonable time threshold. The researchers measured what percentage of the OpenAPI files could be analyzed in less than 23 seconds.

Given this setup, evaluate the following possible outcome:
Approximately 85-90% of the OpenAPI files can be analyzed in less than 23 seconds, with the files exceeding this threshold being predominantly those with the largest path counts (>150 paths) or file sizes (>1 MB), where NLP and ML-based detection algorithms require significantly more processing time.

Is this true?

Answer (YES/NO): NO